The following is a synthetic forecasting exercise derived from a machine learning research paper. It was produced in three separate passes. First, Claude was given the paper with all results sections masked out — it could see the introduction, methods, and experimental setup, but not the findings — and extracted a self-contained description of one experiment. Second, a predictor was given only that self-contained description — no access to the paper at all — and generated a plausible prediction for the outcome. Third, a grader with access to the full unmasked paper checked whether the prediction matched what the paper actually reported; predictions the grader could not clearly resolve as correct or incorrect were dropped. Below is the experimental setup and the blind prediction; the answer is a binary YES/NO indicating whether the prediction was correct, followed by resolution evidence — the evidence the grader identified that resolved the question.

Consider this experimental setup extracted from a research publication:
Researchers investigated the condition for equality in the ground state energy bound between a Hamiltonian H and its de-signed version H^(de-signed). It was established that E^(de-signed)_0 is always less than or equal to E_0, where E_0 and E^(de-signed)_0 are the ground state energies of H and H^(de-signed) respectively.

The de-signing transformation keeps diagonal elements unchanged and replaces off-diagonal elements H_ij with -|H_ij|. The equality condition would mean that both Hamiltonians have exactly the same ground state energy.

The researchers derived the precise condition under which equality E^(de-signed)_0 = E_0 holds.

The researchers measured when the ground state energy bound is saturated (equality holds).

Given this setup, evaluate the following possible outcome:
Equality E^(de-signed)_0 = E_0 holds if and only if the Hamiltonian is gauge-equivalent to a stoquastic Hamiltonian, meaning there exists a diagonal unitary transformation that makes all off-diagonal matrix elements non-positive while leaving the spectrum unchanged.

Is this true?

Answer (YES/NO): YES